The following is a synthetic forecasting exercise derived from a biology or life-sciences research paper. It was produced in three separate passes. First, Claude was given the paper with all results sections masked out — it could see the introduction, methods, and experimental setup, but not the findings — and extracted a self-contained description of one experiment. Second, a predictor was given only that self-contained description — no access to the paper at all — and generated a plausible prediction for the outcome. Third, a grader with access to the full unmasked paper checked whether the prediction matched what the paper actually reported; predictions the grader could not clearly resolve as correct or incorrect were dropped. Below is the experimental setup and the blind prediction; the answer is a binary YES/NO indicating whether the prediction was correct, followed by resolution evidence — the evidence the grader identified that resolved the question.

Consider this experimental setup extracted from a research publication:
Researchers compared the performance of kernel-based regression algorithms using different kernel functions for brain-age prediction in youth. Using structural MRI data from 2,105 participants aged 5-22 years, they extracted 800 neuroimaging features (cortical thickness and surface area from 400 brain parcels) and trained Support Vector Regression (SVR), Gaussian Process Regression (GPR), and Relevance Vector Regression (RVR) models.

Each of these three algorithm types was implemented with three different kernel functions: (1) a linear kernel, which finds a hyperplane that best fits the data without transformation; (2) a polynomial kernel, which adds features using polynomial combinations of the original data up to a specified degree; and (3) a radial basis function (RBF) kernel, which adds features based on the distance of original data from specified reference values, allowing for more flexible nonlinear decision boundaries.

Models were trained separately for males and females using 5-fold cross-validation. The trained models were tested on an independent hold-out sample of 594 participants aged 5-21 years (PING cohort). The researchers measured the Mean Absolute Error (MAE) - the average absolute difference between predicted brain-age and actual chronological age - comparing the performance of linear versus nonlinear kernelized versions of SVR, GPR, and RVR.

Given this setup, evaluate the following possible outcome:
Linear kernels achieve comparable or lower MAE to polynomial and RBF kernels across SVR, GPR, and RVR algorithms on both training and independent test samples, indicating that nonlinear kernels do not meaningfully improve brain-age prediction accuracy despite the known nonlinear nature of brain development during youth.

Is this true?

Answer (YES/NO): NO